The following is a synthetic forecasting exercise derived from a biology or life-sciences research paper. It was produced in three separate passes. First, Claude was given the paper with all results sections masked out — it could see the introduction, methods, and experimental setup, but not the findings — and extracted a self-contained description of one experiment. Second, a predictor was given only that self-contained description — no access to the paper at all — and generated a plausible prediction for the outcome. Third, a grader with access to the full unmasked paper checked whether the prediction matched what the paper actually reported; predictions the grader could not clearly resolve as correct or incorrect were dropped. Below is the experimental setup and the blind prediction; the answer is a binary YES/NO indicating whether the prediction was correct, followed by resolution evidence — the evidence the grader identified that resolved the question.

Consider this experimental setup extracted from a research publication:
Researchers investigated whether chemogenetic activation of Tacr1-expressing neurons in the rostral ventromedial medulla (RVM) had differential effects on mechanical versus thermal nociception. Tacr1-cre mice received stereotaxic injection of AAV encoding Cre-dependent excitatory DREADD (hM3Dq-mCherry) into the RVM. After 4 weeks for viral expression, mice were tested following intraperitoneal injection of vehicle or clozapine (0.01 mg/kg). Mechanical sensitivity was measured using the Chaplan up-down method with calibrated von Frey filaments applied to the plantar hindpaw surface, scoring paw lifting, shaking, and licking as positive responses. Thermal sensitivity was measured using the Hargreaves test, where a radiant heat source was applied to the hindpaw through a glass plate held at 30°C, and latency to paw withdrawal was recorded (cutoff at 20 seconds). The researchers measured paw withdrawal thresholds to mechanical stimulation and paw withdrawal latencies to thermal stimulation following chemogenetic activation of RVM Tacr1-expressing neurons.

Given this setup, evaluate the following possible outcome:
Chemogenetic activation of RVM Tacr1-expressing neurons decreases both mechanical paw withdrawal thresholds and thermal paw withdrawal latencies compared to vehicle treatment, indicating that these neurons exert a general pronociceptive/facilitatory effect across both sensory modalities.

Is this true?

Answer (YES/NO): NO